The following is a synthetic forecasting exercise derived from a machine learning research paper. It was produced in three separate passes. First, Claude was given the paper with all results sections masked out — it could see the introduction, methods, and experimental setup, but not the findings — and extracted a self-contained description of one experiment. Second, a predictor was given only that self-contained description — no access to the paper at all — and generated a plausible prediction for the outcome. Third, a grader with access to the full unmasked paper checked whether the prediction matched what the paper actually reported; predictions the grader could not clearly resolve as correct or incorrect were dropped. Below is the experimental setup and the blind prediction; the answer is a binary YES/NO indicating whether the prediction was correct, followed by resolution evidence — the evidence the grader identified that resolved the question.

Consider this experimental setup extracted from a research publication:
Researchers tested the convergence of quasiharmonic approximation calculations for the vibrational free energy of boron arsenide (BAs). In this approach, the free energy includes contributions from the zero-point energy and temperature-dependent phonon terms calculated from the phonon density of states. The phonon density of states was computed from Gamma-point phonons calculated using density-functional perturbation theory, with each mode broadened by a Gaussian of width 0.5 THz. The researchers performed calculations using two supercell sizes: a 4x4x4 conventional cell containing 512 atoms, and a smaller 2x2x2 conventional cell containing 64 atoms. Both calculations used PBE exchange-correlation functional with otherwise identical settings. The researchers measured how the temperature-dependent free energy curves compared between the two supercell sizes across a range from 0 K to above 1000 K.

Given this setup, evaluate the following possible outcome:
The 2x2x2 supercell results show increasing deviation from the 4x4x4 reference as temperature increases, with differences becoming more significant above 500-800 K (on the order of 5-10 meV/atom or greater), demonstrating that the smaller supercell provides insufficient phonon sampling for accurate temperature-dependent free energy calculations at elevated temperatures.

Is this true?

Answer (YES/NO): NO